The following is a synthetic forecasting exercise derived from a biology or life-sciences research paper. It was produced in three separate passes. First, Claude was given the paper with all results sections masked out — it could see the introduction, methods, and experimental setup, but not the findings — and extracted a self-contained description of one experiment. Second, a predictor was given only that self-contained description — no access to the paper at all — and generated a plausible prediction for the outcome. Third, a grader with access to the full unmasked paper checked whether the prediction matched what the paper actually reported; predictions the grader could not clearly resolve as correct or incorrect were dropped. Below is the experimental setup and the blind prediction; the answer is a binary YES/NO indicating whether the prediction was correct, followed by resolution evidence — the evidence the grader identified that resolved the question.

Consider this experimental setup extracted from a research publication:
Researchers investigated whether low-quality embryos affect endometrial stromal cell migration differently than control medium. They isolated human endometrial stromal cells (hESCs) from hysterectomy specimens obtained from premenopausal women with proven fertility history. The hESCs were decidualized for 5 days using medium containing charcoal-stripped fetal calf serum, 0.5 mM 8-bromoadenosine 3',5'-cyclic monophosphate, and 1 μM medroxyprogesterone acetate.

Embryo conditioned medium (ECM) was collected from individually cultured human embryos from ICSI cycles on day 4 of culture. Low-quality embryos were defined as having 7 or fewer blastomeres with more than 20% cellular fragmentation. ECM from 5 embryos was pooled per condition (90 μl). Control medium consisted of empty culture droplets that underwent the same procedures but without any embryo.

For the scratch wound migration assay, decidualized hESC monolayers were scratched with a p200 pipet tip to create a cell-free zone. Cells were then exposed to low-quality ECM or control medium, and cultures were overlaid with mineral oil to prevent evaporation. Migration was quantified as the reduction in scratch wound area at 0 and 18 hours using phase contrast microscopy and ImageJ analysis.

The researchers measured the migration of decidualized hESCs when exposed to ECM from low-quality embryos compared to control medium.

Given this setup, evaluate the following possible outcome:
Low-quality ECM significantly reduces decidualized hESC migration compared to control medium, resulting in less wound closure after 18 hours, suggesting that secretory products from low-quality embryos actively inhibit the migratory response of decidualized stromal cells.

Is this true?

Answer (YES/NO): NO